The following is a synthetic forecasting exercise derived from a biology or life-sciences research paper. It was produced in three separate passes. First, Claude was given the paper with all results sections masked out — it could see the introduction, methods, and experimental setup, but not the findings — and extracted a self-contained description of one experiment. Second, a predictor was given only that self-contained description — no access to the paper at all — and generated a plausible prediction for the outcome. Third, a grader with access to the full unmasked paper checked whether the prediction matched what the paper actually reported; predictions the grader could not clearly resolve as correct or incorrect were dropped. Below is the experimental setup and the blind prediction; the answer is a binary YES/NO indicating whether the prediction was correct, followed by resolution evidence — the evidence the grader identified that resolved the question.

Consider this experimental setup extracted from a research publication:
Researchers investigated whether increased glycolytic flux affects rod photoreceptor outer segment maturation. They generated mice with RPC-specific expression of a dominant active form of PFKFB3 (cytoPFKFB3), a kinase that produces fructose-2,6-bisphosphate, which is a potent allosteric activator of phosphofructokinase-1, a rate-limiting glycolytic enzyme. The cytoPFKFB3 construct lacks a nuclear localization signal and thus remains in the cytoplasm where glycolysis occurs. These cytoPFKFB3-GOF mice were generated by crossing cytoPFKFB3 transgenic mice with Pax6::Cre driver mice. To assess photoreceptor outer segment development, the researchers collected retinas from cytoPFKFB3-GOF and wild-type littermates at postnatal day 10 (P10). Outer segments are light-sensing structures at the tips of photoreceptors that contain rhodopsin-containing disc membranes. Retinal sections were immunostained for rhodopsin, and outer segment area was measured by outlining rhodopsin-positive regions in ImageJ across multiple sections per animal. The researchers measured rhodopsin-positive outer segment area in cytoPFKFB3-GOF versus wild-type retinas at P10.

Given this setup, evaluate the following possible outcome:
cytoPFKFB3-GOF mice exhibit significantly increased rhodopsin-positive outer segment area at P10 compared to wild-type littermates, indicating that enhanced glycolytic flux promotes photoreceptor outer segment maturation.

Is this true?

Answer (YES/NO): YES